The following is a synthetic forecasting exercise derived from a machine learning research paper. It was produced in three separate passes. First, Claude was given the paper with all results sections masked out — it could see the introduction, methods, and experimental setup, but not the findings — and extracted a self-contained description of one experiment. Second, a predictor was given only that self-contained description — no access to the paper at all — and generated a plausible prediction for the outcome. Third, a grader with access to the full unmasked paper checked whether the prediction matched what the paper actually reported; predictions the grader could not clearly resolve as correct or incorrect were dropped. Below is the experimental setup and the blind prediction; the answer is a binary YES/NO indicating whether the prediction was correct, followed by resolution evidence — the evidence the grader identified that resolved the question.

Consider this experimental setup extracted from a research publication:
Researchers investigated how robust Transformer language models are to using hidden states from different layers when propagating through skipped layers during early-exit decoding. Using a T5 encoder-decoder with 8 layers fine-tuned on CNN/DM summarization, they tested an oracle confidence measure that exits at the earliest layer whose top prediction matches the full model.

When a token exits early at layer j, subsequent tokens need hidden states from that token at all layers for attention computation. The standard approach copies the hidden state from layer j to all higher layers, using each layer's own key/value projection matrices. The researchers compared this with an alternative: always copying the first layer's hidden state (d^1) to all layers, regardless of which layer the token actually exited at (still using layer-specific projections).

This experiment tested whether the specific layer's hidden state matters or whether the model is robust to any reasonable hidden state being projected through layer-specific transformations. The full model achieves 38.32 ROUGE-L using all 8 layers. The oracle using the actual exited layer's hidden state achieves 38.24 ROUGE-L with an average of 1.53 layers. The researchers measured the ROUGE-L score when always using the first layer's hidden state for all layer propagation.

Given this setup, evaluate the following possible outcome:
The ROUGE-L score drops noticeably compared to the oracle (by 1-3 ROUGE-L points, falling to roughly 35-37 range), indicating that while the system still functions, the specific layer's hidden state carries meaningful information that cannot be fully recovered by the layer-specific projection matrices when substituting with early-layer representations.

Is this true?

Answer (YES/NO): NO